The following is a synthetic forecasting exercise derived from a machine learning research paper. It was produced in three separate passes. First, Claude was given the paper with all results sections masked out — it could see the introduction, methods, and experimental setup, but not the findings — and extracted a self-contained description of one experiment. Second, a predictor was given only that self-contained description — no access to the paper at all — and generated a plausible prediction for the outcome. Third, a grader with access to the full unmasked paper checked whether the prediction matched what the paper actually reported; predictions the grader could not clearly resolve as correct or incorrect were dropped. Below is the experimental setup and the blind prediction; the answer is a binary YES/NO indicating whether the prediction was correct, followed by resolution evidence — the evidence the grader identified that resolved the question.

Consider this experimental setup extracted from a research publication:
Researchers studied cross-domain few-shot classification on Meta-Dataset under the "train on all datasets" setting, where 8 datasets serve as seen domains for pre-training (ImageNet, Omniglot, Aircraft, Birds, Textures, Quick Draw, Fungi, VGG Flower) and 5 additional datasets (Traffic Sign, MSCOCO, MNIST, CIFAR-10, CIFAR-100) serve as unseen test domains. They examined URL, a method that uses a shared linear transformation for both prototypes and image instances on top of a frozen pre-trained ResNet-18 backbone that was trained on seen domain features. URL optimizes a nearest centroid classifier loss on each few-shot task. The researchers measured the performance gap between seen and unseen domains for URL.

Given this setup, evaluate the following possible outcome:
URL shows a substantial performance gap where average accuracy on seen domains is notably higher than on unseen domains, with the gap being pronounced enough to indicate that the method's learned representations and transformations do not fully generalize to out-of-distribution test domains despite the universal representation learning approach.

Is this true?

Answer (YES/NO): YES